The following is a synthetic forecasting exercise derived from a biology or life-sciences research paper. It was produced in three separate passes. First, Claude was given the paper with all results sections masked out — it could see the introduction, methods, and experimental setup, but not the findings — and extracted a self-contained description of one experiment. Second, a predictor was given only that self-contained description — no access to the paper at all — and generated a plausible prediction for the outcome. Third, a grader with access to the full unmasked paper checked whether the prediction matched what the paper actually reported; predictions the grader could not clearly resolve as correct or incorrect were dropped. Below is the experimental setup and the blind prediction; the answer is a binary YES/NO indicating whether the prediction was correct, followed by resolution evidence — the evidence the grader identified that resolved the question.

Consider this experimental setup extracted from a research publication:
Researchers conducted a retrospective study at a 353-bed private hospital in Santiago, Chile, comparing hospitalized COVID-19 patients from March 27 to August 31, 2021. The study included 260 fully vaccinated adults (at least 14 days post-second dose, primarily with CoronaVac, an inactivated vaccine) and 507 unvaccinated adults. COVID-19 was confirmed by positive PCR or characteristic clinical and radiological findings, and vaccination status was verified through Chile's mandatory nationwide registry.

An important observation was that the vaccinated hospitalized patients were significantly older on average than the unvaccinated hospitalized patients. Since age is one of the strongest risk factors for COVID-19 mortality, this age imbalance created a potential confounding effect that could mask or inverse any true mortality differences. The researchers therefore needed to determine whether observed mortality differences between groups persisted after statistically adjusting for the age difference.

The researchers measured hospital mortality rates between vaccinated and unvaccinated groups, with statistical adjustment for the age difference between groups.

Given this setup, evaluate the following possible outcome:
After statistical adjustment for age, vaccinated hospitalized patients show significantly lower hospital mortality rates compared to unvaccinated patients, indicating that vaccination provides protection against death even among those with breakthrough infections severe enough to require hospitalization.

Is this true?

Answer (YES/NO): YES